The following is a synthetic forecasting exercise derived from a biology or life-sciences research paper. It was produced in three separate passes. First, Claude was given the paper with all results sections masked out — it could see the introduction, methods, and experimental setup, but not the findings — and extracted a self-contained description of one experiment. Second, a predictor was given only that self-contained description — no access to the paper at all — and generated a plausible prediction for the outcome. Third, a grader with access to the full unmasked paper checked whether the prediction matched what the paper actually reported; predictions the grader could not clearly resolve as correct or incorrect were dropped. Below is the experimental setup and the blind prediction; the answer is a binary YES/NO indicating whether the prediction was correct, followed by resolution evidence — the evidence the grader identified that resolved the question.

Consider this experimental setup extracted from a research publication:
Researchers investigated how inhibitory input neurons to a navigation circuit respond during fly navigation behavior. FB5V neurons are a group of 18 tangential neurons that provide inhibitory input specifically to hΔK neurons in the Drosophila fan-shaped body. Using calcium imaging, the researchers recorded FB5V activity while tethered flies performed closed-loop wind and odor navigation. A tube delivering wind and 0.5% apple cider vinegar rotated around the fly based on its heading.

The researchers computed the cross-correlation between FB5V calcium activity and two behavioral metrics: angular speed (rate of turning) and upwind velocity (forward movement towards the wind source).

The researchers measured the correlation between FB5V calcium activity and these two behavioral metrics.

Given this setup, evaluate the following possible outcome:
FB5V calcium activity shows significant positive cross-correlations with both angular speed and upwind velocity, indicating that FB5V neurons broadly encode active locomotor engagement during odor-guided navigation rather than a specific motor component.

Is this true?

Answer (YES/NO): NO